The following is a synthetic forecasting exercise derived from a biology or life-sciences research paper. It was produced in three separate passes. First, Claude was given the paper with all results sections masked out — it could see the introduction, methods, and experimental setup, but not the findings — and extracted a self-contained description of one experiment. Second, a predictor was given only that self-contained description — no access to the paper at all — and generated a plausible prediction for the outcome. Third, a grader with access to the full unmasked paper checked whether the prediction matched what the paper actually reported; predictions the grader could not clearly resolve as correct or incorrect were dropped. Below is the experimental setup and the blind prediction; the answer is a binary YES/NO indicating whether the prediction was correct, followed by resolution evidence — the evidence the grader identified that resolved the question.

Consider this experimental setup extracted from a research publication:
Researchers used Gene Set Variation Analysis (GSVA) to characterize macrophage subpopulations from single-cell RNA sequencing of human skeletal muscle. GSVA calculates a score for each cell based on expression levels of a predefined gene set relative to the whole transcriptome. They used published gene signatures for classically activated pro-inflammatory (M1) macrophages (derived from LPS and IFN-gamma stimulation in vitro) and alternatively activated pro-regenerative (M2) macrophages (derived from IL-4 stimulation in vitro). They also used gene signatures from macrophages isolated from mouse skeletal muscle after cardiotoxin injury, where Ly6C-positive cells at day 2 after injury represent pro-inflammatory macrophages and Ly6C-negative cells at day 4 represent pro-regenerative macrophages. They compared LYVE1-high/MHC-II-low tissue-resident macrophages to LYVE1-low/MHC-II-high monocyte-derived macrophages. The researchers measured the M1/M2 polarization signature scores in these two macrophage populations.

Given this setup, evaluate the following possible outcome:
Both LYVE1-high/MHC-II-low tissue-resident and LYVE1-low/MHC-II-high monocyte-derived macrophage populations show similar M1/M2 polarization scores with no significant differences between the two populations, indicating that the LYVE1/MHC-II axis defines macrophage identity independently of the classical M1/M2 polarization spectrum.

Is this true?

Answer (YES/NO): NO